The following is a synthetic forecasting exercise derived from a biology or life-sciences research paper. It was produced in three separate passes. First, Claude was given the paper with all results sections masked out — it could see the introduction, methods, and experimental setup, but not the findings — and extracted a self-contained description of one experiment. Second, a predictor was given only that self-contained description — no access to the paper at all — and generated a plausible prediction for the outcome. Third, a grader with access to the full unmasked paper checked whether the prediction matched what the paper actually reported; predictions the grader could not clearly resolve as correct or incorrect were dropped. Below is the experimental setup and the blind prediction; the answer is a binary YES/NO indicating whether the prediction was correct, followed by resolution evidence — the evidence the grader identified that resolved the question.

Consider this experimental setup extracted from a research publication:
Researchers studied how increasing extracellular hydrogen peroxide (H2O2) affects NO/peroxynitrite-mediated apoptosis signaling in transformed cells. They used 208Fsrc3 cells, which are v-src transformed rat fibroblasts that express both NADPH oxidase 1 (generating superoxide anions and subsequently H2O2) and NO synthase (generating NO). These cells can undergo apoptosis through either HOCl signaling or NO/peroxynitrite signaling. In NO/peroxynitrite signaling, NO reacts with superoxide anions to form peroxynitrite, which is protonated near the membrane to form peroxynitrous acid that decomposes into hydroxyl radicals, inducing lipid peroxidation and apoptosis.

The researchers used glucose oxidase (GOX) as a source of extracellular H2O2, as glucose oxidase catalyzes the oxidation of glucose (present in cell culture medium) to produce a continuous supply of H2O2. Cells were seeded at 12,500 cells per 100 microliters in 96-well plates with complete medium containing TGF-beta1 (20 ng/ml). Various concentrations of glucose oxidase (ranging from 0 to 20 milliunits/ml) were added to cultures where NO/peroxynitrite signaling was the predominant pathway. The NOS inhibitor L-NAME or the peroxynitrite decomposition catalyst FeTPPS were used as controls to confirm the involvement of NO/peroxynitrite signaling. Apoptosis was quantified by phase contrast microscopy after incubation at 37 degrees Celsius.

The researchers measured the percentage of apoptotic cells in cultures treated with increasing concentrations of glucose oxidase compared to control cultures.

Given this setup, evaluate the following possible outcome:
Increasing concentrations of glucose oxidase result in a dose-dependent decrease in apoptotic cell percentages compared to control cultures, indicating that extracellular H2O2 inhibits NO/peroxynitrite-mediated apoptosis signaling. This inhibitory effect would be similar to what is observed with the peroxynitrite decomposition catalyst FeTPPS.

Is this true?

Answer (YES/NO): YES